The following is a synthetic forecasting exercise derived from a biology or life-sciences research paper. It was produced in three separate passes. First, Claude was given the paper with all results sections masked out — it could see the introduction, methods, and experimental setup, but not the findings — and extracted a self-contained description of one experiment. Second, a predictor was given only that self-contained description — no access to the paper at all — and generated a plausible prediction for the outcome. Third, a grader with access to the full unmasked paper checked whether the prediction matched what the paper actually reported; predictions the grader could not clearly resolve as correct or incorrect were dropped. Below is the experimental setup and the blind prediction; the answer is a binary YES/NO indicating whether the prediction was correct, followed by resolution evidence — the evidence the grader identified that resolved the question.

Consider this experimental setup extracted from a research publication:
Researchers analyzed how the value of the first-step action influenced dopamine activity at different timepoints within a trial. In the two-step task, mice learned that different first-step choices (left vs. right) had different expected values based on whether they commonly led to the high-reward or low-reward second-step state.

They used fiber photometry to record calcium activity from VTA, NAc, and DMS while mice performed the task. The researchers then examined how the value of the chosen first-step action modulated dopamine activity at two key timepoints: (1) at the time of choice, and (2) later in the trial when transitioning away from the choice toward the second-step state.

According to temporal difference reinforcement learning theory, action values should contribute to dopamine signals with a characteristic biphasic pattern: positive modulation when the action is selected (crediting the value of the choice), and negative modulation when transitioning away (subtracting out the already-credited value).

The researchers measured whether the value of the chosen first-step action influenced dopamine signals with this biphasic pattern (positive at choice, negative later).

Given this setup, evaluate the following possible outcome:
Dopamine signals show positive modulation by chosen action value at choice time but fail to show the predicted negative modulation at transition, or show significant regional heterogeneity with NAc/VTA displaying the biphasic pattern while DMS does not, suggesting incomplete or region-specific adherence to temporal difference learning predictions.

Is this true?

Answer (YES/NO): NO